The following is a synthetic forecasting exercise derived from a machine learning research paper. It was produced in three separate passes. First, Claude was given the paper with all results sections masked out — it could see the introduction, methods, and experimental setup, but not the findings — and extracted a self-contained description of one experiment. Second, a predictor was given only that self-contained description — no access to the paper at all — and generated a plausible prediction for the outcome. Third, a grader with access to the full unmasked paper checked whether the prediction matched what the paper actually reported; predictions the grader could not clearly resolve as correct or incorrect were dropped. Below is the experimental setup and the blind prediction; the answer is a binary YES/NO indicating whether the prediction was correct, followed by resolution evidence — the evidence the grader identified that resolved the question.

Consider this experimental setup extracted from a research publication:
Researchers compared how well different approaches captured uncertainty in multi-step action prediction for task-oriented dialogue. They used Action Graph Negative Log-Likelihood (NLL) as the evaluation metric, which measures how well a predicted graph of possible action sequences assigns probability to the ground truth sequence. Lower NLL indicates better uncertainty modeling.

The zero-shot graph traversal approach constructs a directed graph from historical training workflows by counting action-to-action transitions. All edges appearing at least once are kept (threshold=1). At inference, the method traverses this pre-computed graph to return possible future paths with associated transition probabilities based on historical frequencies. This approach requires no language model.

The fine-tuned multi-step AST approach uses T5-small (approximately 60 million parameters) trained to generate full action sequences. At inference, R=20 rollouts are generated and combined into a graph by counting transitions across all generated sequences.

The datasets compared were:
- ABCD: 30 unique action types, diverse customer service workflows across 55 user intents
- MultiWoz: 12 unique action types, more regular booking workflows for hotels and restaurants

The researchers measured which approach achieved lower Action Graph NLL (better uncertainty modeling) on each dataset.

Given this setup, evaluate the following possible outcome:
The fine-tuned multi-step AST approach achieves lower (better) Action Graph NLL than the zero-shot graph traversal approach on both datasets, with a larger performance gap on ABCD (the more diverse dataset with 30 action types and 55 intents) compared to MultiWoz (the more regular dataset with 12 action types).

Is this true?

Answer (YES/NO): NO